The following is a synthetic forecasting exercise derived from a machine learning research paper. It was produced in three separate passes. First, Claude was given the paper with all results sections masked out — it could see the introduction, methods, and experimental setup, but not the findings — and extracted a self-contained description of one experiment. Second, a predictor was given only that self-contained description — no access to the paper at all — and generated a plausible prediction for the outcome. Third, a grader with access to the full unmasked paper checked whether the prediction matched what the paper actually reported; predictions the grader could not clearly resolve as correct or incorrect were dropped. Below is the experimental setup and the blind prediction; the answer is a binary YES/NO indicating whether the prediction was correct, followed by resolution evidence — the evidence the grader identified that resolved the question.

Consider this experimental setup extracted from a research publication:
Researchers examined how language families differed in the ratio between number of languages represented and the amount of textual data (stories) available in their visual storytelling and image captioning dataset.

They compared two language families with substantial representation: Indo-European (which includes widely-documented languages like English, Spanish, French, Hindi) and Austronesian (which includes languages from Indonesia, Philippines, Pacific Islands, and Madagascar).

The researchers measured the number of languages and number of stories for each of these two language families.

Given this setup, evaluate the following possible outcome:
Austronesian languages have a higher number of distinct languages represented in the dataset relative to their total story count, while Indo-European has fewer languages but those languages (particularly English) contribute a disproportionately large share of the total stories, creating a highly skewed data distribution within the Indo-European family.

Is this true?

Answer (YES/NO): YES